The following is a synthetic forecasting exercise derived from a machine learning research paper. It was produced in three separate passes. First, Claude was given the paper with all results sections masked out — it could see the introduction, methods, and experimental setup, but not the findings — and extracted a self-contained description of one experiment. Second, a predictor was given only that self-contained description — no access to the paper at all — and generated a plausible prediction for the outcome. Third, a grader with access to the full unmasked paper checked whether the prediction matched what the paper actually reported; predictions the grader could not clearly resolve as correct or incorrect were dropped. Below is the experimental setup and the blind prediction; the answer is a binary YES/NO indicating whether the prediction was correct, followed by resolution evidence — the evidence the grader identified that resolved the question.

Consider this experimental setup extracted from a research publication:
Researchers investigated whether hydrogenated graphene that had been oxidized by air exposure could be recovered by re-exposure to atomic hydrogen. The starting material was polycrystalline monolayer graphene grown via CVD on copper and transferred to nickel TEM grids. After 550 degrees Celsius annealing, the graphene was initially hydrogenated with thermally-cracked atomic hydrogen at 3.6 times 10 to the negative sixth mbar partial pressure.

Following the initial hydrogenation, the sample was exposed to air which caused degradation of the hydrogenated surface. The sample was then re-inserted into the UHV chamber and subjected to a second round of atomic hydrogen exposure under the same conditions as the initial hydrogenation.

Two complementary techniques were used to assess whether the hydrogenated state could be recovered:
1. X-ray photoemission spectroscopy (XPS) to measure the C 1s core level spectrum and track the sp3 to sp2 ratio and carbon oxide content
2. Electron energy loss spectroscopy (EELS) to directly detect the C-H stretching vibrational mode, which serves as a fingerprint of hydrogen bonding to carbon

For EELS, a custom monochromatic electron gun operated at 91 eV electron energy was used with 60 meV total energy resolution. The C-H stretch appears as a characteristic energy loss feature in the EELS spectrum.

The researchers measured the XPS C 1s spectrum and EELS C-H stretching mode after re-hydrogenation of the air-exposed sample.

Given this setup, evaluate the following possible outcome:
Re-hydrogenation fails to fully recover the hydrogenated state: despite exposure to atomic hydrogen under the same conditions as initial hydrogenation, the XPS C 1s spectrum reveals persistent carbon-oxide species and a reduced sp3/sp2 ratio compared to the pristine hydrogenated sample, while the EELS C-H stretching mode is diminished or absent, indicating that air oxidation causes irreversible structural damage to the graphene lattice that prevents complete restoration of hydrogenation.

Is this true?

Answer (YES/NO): NO